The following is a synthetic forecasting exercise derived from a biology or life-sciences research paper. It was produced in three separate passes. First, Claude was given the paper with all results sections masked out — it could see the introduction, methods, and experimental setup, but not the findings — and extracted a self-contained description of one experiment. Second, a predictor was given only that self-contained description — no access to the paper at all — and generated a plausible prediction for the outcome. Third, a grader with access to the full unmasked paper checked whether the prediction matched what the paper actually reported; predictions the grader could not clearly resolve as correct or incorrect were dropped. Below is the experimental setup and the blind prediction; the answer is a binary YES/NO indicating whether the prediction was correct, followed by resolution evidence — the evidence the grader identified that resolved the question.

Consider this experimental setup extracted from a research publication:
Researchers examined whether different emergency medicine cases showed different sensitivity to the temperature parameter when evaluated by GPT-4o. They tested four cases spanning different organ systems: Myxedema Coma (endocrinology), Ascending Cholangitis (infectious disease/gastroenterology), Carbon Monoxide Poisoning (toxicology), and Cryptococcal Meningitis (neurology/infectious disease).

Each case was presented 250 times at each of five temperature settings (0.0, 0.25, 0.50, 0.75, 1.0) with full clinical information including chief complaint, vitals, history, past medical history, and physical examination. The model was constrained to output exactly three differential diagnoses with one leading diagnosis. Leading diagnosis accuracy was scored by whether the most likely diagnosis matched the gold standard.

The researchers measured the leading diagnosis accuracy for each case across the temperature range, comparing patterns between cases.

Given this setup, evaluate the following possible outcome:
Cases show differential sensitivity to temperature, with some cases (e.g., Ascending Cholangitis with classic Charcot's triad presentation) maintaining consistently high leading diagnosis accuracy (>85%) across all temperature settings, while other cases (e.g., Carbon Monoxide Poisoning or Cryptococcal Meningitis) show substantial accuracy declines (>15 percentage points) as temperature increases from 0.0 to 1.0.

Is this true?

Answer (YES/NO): NO